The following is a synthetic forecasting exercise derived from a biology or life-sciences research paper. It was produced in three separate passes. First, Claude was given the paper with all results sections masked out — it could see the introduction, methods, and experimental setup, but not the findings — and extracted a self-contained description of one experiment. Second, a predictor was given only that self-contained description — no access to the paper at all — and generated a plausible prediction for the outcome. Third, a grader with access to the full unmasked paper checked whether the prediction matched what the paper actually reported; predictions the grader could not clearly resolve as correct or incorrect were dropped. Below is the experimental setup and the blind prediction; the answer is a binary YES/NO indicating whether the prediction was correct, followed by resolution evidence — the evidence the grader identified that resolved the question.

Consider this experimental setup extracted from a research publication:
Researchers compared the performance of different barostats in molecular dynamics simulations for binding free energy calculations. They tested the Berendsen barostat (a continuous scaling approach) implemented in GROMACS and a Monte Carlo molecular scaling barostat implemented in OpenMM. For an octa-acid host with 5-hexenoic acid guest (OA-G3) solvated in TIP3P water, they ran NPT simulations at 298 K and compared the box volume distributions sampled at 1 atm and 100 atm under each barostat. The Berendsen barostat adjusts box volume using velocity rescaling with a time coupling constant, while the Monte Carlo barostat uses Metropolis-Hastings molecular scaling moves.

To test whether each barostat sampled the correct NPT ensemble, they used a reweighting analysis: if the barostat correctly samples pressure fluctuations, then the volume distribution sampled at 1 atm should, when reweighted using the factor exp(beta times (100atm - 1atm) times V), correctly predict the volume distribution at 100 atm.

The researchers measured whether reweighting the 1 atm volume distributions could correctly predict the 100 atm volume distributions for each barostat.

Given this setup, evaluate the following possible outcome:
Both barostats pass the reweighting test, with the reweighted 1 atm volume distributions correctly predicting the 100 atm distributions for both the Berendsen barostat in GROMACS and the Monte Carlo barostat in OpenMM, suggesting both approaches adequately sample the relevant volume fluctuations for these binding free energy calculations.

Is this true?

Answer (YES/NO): NO